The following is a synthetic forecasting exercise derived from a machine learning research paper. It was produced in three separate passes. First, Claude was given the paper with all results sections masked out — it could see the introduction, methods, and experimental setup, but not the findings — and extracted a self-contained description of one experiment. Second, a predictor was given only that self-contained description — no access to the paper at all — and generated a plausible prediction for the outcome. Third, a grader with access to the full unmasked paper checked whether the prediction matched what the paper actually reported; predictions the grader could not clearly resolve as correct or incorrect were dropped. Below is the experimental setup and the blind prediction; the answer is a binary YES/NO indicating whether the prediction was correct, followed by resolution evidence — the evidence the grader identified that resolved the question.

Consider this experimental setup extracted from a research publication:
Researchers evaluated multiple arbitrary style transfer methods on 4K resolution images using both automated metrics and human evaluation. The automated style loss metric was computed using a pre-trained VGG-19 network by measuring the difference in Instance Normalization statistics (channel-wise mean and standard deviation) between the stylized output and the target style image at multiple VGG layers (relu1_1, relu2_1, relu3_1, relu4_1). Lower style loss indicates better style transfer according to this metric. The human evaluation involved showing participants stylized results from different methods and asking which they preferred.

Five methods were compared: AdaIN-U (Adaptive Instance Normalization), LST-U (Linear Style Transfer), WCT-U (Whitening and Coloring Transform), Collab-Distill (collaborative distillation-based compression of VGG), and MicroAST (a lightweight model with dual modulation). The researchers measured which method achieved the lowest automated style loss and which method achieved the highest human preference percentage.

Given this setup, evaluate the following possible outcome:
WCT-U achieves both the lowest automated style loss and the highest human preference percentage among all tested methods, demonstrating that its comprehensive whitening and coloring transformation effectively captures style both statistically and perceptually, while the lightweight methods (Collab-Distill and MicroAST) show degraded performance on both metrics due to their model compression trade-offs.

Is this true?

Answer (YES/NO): NO